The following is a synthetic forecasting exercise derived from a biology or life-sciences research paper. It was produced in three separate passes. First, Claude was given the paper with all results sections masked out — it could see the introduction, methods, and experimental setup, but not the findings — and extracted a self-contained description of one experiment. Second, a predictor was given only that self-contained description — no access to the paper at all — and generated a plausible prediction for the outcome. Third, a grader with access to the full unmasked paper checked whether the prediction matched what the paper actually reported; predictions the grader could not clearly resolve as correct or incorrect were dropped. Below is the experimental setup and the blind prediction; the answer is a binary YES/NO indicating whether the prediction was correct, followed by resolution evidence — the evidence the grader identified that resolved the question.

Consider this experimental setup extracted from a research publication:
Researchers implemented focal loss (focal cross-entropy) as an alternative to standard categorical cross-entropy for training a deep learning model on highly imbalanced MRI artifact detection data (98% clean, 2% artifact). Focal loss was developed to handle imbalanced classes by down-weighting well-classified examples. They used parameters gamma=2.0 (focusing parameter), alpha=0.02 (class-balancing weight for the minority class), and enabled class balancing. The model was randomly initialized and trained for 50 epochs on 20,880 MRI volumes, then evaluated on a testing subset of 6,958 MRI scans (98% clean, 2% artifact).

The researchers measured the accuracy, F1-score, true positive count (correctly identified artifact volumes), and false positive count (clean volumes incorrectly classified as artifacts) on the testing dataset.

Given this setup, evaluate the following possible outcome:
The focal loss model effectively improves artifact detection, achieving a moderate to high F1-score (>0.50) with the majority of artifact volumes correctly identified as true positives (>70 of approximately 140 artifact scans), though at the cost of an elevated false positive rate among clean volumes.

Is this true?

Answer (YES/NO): NO